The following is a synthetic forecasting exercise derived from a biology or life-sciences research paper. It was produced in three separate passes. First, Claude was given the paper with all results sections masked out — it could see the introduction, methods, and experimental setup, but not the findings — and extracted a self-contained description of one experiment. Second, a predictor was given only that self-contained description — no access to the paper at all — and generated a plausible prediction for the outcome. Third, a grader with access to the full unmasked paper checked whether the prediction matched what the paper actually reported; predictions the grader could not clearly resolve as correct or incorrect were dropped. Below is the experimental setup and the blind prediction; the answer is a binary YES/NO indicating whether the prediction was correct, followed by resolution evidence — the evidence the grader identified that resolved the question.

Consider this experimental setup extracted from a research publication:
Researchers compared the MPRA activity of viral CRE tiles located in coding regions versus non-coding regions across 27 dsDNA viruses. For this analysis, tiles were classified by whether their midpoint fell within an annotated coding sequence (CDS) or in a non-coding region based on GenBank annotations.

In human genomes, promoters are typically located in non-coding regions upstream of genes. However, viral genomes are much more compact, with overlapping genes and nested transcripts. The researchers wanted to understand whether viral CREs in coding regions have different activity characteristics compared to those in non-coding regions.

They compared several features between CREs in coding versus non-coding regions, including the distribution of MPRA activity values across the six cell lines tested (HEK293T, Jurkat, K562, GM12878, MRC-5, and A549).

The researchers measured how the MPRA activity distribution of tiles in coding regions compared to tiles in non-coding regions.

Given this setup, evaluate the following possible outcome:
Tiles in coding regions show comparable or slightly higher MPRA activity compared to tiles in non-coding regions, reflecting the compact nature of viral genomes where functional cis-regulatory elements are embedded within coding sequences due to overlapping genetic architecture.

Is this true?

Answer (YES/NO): NO